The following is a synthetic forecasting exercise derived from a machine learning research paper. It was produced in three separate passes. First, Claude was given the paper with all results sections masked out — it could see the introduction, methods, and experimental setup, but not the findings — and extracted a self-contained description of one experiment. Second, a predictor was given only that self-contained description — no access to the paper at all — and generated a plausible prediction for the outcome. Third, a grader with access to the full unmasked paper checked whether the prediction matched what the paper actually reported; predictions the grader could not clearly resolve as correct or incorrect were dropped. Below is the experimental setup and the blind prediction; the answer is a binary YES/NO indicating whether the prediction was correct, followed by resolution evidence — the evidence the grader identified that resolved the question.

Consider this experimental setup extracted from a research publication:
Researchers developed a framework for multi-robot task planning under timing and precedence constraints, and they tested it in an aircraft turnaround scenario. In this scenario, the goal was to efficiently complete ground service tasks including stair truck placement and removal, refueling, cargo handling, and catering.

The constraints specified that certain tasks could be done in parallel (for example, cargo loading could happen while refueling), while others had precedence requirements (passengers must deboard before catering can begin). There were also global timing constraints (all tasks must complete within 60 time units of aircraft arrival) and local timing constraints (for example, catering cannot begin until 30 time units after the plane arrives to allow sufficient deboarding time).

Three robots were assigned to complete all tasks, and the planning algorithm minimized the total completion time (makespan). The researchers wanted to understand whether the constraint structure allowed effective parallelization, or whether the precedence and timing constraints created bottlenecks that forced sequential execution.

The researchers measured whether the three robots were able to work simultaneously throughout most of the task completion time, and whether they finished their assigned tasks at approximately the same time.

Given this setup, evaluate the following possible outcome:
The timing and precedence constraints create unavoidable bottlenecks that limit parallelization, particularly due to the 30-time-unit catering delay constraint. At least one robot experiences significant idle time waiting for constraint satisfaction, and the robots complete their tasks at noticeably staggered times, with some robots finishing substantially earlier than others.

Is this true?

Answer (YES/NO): NO